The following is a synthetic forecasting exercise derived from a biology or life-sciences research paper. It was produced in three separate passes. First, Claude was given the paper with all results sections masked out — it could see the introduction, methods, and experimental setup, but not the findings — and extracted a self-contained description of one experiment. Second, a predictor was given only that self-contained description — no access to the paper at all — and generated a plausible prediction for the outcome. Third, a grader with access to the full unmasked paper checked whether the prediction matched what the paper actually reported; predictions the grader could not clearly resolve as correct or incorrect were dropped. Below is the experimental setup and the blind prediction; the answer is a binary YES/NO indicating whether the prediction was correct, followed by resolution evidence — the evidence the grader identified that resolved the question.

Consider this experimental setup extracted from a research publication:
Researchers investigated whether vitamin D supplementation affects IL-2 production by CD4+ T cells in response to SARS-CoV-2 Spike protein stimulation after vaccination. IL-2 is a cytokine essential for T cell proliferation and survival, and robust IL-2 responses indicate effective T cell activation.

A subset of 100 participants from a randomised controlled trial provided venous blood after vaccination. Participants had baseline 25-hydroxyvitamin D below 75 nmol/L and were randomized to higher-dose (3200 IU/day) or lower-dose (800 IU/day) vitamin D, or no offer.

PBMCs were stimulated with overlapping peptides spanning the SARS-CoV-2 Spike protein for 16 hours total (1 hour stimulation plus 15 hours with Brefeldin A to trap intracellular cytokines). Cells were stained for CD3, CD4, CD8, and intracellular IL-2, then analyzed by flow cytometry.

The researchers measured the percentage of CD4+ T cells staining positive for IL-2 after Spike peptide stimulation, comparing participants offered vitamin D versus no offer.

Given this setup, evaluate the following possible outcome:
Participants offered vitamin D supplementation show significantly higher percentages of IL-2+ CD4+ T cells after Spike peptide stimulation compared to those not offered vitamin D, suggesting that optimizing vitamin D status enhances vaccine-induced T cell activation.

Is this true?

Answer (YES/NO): NO